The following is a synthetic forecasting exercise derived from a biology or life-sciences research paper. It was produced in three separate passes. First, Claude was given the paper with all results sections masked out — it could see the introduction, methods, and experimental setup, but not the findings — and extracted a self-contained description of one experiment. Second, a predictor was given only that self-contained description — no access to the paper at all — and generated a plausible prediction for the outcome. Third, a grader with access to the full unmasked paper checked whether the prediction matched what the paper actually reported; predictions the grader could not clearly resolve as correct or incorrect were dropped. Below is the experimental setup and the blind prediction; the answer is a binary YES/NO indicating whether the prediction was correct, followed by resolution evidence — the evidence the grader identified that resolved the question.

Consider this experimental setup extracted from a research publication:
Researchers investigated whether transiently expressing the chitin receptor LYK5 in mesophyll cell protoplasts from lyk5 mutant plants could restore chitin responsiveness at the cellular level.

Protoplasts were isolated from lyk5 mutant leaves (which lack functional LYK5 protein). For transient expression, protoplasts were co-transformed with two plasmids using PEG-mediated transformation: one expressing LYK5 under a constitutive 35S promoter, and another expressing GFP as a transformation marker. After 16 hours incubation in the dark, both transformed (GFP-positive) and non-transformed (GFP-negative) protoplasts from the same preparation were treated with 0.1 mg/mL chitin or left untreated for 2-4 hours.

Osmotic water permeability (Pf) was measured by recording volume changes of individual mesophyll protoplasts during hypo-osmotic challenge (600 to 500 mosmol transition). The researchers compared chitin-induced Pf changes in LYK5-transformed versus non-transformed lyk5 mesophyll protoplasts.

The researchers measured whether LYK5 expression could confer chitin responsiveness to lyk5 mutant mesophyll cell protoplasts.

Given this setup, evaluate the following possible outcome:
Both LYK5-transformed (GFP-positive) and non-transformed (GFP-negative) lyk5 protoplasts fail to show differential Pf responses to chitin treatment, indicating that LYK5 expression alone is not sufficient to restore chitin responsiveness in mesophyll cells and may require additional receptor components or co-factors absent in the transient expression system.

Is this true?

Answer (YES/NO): NO